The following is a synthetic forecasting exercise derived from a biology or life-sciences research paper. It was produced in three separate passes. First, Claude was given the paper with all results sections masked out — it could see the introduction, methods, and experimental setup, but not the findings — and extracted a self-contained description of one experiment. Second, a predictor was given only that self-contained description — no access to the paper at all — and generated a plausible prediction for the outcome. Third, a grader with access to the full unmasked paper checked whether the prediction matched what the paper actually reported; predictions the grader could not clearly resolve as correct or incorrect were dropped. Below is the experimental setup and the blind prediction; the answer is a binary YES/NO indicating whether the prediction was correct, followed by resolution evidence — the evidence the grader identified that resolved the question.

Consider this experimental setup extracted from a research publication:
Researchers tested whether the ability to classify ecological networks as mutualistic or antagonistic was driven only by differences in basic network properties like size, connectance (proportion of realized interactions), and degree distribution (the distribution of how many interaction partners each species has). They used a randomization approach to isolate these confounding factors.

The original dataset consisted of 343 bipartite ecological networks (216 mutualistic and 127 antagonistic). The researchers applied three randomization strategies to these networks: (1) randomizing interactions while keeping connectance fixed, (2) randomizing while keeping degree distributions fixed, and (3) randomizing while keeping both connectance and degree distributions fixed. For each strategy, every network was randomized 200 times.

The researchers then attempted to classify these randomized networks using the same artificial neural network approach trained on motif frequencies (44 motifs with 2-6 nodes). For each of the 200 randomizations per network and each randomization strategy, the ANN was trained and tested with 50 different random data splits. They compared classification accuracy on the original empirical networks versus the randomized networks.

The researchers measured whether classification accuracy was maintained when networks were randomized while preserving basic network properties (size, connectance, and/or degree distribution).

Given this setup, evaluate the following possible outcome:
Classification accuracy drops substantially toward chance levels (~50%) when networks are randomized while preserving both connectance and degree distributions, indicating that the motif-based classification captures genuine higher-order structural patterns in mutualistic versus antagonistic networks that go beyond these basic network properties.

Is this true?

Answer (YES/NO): NO